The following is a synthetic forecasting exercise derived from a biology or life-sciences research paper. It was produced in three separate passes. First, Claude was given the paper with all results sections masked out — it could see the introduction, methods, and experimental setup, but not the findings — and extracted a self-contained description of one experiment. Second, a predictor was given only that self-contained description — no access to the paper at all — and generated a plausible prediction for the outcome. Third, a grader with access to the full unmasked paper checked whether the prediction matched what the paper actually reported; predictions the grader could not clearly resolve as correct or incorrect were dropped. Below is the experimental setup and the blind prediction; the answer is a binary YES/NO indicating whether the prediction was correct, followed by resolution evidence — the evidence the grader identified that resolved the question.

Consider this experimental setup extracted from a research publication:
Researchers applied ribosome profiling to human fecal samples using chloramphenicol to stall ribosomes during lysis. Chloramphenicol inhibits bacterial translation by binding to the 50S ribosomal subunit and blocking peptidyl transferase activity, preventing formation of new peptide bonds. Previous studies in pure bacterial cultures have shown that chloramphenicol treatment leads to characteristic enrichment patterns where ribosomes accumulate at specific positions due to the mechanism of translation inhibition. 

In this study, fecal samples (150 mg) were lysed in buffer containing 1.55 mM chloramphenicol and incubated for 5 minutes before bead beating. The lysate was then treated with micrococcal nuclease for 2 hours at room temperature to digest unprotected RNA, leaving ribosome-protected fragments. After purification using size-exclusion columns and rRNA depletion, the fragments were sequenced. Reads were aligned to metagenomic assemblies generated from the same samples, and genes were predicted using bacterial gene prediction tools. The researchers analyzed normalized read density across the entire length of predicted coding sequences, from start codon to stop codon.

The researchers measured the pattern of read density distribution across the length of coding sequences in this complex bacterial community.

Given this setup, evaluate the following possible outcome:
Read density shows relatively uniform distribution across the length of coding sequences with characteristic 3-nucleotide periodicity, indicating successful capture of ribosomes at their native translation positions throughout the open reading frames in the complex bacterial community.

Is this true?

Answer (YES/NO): NO